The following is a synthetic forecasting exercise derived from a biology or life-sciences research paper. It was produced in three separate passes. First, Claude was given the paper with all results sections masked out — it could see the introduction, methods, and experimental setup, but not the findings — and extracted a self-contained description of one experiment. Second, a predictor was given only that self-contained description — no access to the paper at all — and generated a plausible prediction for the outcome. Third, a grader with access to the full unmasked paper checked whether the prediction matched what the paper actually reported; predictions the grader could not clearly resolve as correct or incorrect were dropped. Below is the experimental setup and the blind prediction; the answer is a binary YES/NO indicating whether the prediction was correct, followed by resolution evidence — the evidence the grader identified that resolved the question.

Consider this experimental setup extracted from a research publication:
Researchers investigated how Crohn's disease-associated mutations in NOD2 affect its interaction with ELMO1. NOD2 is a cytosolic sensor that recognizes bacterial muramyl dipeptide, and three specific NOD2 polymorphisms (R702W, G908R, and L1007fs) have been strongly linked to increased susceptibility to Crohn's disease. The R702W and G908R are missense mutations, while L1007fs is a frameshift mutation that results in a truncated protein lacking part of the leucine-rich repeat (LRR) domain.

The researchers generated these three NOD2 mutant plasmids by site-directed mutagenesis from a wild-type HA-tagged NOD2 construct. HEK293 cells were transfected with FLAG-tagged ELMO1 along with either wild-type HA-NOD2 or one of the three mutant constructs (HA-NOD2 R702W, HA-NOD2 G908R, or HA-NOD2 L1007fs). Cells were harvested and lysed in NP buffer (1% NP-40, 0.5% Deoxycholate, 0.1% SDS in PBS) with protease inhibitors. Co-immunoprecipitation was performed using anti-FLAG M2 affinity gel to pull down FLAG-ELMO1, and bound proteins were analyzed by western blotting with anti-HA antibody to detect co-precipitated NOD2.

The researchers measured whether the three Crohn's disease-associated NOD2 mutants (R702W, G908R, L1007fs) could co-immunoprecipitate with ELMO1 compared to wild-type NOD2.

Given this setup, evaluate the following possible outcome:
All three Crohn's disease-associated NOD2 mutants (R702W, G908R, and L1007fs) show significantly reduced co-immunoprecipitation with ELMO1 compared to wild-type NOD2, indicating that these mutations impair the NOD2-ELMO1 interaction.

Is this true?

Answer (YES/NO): NO